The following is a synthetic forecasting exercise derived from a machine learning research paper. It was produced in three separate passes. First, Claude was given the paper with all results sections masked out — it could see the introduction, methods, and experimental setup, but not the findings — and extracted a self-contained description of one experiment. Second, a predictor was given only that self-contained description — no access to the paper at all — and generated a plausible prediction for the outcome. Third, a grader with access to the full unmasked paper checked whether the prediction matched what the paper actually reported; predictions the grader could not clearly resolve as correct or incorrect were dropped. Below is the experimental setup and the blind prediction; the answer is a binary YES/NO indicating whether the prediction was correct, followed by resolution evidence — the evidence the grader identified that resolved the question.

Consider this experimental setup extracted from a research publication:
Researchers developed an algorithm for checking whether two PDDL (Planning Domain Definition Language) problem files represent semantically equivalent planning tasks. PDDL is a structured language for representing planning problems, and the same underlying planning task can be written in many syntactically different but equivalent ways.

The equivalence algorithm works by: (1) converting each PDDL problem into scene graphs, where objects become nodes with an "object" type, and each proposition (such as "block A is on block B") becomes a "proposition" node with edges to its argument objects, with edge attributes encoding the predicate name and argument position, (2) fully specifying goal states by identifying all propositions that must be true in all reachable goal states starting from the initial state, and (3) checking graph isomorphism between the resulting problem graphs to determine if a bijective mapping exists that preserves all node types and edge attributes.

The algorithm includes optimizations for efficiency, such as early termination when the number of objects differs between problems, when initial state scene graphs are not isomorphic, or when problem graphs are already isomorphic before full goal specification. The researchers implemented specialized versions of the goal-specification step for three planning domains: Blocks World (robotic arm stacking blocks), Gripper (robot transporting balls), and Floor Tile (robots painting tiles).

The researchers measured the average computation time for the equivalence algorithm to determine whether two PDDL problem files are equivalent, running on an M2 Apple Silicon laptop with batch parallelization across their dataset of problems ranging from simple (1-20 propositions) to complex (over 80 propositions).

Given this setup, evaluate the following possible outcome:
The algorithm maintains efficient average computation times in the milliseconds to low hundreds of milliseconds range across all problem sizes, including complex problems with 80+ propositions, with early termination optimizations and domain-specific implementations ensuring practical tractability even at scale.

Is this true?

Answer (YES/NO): YES